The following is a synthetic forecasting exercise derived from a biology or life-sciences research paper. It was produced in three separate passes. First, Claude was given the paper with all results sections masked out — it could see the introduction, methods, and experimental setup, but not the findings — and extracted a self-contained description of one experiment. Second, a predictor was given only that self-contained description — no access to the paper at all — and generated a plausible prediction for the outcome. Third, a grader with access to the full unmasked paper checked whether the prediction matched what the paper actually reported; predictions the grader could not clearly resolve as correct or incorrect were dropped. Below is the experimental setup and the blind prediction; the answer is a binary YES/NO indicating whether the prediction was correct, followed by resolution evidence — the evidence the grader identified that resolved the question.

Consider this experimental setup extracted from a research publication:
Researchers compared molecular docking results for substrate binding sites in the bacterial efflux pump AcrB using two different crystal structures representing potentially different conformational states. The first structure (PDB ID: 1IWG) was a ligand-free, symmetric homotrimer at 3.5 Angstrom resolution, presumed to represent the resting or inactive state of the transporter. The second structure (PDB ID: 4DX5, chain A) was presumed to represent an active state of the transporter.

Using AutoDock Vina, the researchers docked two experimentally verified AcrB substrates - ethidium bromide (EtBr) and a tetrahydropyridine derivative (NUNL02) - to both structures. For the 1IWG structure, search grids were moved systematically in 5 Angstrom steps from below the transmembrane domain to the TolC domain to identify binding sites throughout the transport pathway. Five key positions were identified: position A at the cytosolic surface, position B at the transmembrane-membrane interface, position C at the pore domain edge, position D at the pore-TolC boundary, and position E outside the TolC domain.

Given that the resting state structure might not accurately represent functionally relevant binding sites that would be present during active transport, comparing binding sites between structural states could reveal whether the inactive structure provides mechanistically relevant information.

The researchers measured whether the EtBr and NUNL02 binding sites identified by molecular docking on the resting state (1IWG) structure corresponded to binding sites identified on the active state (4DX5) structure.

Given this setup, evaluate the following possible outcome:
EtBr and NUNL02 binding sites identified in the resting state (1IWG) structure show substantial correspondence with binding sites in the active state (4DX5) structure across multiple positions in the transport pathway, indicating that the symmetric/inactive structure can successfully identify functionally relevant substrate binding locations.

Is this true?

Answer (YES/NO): YES